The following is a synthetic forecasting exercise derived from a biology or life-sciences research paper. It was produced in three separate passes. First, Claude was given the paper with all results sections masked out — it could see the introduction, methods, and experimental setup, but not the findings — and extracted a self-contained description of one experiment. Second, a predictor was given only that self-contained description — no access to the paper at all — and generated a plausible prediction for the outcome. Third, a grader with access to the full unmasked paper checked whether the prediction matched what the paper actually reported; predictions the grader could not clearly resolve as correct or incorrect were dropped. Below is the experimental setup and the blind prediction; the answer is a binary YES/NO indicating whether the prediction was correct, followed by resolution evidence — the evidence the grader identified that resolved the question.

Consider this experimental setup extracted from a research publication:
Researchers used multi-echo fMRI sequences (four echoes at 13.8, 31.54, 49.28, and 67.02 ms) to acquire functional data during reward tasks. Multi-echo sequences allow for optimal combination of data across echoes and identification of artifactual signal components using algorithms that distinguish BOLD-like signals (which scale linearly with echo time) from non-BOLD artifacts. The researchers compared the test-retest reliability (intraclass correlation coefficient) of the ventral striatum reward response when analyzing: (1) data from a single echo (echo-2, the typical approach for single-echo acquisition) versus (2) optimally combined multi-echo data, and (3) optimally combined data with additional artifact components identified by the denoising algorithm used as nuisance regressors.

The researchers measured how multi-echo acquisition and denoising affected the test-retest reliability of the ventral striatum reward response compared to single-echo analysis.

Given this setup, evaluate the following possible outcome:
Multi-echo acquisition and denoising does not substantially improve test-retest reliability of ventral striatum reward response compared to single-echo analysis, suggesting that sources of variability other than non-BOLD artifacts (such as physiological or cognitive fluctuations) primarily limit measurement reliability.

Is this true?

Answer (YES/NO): YES